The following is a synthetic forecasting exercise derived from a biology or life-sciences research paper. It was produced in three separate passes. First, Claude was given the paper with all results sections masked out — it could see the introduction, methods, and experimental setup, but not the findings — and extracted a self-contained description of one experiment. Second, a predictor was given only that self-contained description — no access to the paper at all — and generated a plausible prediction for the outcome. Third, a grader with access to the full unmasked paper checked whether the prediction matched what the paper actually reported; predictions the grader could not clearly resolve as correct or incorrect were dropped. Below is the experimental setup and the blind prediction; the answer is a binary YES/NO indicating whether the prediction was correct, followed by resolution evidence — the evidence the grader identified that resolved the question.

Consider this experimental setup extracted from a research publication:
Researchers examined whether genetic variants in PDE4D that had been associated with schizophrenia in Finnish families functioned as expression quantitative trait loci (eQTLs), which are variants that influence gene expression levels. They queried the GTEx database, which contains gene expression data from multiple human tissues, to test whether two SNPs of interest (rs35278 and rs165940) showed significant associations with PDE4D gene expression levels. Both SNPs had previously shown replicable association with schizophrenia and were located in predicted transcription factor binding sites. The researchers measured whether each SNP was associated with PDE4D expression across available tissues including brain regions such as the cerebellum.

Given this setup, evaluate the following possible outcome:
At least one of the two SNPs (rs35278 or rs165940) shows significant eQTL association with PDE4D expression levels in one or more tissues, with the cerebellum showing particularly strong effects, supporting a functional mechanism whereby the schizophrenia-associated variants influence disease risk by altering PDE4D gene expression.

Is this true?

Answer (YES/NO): NO